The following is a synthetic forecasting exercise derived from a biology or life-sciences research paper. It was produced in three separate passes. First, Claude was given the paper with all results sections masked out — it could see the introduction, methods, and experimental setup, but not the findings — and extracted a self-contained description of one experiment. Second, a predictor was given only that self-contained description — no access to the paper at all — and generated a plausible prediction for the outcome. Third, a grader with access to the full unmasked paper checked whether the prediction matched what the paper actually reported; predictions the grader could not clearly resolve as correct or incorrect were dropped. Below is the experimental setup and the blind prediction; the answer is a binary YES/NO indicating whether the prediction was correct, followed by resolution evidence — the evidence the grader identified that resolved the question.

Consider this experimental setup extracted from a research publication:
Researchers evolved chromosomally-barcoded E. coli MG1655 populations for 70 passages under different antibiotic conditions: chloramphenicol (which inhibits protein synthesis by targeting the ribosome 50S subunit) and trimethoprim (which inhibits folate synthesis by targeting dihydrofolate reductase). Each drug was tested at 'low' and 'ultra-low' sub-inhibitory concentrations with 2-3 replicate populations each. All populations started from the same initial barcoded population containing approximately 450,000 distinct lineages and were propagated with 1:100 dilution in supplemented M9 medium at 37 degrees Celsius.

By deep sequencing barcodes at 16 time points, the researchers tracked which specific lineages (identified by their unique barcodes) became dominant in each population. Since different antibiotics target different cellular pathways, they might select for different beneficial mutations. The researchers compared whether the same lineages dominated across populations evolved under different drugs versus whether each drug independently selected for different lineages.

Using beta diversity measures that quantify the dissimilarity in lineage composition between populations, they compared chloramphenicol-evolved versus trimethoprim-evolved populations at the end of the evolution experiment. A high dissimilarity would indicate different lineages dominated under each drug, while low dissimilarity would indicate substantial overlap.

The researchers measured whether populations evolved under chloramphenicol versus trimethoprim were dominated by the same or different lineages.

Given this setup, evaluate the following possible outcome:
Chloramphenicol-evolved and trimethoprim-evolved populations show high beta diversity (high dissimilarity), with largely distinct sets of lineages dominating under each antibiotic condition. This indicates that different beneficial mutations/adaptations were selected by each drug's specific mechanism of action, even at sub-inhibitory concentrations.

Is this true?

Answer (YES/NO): YES